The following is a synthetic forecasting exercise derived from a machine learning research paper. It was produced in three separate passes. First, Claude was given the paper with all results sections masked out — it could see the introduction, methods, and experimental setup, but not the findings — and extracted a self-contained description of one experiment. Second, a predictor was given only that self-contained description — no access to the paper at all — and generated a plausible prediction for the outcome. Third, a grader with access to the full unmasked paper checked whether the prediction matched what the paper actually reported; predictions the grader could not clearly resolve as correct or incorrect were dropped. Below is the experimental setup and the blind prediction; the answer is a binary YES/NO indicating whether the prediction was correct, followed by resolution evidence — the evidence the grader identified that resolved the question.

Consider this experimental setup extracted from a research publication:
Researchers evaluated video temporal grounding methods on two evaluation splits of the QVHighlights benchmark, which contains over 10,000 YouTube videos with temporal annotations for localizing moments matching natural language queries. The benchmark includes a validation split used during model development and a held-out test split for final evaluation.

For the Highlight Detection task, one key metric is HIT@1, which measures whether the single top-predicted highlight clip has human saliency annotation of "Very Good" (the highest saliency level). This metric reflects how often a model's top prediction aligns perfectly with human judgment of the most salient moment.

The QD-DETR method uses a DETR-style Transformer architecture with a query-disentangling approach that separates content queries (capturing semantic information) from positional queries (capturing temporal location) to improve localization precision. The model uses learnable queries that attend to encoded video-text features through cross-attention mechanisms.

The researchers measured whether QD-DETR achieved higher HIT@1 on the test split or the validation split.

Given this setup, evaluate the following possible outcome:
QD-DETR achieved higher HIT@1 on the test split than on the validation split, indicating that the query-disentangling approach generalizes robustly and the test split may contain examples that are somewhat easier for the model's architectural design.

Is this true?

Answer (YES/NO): NO